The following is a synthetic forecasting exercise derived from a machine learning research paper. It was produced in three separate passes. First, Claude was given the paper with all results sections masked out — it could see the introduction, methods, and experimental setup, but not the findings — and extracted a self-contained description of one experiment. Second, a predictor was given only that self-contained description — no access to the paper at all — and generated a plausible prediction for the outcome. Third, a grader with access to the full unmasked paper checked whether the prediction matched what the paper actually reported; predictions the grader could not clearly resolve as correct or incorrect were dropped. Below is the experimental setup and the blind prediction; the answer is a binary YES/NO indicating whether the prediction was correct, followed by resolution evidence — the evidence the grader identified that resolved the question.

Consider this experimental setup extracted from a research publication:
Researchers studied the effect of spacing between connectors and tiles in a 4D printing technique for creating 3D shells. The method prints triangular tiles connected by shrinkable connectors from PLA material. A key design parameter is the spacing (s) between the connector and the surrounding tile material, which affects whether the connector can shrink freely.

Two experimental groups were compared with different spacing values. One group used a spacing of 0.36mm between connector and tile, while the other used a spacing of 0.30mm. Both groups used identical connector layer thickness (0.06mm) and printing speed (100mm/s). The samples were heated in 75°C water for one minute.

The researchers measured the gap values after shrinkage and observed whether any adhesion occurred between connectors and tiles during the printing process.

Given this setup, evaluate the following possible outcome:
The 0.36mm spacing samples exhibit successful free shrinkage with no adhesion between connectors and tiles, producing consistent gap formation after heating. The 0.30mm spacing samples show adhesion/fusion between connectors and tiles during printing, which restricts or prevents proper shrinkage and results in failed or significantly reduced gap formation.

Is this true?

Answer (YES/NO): YES